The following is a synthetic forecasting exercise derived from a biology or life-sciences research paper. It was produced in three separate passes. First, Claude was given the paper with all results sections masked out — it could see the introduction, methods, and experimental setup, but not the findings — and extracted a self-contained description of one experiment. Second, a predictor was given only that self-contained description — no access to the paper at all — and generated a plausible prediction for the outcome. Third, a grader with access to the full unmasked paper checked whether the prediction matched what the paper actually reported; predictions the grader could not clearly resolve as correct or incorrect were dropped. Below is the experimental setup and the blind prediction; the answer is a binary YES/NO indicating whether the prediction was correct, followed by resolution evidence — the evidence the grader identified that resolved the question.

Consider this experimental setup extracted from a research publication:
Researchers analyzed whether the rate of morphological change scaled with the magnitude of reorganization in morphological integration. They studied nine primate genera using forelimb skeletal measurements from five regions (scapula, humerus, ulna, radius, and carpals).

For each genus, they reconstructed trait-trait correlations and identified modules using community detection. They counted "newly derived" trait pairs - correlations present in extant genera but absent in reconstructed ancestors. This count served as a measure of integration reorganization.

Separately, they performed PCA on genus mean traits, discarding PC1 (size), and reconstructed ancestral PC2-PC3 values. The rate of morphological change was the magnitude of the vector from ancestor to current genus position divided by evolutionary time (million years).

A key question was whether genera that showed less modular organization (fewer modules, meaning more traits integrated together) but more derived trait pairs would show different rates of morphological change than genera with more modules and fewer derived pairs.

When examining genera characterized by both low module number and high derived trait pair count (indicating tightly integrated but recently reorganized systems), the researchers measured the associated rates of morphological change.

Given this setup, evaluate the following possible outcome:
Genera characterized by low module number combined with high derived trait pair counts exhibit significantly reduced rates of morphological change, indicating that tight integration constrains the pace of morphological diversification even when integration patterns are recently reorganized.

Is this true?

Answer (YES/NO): NO